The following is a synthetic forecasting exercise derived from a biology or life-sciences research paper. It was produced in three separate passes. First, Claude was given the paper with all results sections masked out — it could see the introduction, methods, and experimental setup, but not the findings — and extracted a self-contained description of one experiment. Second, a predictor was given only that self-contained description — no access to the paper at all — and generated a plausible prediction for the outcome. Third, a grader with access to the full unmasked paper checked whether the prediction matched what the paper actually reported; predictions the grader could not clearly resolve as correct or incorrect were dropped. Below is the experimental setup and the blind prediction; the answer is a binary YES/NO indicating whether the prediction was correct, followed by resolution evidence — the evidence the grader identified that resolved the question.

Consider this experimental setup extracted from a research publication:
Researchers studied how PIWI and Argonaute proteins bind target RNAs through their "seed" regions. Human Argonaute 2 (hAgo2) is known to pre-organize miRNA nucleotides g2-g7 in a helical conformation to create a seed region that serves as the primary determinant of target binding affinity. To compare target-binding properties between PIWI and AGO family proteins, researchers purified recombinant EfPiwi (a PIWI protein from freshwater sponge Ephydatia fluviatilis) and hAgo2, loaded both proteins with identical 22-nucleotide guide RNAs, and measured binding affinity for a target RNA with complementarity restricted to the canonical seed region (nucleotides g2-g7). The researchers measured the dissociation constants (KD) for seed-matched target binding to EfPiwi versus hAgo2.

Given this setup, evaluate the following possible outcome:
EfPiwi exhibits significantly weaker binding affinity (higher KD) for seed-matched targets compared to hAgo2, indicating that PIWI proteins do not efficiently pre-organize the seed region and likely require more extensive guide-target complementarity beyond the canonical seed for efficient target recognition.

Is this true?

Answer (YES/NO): YES